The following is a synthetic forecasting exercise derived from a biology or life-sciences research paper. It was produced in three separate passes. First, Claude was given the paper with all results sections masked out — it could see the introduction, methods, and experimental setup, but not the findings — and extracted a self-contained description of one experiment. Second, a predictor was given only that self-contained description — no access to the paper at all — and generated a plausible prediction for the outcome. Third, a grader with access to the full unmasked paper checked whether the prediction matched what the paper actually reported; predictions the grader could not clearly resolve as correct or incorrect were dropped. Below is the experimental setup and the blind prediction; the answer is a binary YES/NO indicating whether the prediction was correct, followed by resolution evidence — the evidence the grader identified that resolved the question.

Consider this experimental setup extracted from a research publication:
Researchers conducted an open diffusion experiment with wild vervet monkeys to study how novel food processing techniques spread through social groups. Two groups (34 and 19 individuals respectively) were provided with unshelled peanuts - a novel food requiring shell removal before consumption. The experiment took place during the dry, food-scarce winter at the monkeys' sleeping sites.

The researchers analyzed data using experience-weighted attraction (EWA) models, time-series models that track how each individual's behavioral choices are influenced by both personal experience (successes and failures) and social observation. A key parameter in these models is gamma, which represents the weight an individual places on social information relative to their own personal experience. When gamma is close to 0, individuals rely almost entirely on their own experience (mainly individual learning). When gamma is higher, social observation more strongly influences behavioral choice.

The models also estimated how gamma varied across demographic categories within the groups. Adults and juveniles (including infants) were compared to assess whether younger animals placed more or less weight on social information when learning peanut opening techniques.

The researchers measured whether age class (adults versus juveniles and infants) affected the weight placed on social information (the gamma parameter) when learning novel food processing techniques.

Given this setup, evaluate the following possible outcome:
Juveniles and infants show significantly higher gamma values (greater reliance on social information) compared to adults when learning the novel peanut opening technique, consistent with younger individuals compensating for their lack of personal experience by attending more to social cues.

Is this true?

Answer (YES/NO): NO